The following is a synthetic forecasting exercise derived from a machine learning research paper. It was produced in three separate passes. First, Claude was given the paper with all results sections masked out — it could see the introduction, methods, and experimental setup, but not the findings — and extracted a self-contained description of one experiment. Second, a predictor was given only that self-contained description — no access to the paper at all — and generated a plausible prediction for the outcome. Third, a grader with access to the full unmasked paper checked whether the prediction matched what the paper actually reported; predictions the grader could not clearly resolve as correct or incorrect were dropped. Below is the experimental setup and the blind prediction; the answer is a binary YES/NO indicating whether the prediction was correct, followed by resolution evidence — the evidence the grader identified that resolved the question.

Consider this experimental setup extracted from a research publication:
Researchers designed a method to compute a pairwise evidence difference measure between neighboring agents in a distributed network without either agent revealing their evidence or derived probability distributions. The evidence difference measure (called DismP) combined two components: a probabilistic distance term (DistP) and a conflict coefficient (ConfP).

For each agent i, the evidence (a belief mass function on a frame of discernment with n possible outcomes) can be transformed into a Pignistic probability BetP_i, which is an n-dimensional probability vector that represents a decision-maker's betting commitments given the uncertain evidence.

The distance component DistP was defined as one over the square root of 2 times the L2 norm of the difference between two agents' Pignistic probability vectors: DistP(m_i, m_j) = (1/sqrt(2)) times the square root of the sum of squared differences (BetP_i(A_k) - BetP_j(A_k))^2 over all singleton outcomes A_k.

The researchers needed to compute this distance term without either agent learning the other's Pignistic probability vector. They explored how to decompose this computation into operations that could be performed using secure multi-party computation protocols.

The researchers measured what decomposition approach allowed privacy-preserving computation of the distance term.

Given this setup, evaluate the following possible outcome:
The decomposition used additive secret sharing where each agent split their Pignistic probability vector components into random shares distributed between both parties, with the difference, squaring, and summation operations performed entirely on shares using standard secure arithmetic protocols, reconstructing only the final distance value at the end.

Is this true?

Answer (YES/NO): NO